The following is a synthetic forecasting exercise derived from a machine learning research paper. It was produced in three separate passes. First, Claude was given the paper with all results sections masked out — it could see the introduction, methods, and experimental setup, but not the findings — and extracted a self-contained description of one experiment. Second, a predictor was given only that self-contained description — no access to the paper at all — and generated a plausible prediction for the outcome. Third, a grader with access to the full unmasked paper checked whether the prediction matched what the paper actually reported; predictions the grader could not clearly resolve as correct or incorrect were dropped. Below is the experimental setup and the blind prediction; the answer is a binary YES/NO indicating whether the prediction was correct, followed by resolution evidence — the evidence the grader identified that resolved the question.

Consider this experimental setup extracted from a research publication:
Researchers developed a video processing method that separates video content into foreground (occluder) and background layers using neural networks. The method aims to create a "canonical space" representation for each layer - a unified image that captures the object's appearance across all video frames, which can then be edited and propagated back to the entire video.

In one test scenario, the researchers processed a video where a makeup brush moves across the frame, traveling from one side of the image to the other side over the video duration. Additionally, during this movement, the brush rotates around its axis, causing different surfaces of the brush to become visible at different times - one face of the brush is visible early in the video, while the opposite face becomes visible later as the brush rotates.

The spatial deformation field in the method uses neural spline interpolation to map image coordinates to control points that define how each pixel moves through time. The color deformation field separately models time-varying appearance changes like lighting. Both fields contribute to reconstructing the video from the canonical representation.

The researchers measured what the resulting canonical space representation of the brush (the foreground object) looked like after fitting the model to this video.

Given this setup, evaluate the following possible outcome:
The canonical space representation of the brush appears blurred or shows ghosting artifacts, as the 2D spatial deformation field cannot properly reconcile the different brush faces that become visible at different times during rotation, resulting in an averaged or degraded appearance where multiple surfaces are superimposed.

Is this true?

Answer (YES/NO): NO